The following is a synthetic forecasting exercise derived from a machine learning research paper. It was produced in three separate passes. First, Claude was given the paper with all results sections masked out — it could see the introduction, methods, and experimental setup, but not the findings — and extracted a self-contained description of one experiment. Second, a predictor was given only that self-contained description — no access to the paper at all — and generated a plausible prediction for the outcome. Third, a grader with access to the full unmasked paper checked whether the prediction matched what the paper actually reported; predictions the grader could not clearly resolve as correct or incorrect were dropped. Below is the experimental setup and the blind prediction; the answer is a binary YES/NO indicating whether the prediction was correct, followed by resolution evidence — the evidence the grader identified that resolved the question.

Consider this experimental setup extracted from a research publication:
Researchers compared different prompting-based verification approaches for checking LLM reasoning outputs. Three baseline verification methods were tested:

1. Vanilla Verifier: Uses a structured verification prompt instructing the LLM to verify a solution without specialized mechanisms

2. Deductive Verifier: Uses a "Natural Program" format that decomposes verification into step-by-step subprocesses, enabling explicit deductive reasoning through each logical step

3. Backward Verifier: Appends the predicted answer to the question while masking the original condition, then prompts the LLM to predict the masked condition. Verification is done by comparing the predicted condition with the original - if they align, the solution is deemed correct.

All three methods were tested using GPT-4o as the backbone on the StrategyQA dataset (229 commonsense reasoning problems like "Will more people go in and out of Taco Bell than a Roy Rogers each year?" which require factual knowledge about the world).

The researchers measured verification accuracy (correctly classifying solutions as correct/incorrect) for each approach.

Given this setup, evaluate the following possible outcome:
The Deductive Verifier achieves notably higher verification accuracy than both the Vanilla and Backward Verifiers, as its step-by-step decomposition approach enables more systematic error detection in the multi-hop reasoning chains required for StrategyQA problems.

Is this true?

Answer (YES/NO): NO